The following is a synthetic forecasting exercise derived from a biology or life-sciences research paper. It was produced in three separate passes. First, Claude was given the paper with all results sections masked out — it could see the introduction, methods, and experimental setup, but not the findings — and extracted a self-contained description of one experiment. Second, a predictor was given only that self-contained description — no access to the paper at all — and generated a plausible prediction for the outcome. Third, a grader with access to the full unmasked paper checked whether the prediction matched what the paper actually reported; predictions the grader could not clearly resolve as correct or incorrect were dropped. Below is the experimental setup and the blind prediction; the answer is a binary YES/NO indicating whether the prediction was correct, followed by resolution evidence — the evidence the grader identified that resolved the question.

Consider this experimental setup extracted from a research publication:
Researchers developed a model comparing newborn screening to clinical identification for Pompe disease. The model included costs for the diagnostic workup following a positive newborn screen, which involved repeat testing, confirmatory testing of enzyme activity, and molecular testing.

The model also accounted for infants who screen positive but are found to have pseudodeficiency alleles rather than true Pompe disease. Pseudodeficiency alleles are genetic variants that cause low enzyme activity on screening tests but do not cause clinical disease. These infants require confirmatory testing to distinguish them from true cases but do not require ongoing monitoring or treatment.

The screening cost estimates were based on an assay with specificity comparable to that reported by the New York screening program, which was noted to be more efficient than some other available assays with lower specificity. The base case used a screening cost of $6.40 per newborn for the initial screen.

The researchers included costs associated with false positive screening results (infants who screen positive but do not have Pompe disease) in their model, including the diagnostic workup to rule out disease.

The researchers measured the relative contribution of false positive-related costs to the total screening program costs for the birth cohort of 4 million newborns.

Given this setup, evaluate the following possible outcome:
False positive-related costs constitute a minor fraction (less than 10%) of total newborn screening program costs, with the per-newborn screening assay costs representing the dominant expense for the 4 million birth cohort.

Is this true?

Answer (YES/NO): YES